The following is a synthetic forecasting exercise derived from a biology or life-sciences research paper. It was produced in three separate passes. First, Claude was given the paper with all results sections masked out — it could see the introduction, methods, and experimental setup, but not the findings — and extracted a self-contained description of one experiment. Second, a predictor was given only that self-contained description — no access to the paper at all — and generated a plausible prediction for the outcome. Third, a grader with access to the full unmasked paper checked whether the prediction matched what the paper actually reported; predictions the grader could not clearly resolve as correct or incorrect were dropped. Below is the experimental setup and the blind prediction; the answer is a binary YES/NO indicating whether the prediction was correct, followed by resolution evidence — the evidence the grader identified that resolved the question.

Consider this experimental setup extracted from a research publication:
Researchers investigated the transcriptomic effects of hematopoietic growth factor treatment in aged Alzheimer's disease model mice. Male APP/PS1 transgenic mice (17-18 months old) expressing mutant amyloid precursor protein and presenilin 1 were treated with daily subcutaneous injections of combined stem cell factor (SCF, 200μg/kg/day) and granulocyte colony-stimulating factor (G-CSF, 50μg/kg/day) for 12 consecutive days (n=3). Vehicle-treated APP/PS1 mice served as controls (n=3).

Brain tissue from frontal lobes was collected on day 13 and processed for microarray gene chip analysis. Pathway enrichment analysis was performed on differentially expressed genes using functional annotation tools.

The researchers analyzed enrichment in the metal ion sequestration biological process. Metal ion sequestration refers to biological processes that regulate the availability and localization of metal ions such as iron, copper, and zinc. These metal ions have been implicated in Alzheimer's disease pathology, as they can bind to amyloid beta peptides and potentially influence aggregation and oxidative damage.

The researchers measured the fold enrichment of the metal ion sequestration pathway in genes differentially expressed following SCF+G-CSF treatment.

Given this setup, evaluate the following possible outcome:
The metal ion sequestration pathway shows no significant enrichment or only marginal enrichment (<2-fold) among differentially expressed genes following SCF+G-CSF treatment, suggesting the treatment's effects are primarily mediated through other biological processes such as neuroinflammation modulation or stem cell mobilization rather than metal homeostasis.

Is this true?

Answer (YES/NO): NO